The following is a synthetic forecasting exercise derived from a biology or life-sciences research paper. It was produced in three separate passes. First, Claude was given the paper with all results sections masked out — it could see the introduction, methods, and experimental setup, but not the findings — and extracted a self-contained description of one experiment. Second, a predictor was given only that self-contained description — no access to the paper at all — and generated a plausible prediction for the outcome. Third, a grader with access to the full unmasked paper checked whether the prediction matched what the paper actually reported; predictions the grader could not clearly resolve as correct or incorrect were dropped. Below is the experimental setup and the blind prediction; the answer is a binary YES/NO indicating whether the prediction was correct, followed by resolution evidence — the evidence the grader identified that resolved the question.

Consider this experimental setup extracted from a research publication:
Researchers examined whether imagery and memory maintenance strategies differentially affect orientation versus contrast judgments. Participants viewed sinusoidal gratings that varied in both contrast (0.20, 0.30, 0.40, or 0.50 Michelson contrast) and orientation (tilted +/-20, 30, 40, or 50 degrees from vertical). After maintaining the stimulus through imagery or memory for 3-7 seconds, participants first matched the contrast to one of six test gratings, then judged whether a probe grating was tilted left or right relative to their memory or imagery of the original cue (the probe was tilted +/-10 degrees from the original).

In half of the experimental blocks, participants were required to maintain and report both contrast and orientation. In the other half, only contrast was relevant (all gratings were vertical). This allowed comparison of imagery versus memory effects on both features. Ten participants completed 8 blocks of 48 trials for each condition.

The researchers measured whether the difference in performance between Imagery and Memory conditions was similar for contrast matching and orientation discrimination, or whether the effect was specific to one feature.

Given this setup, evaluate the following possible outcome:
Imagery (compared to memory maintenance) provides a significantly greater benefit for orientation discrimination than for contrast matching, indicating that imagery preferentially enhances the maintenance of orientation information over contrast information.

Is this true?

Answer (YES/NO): NO